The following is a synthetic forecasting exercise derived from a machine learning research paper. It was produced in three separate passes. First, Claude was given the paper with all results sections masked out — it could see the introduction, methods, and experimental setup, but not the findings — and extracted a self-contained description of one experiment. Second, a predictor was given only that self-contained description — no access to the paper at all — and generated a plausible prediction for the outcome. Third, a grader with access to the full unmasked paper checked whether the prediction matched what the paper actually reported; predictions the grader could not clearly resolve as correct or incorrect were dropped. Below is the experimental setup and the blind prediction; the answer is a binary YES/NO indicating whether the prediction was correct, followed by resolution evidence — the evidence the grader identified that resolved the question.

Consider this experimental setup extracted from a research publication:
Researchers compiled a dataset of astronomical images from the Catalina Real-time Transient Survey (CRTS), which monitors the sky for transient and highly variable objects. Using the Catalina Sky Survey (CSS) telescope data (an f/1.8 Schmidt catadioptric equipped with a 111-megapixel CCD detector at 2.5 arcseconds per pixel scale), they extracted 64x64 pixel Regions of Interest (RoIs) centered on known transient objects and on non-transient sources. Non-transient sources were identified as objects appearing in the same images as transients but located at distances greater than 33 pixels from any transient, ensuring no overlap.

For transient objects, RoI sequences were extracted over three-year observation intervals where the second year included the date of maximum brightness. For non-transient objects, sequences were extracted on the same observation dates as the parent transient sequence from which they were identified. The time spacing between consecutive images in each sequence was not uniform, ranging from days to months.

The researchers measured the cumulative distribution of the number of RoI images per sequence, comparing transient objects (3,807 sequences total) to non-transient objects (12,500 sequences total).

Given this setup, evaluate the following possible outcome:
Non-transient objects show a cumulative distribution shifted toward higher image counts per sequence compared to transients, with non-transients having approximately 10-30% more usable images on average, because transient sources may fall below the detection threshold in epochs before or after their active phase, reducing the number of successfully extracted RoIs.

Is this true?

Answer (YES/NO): NO